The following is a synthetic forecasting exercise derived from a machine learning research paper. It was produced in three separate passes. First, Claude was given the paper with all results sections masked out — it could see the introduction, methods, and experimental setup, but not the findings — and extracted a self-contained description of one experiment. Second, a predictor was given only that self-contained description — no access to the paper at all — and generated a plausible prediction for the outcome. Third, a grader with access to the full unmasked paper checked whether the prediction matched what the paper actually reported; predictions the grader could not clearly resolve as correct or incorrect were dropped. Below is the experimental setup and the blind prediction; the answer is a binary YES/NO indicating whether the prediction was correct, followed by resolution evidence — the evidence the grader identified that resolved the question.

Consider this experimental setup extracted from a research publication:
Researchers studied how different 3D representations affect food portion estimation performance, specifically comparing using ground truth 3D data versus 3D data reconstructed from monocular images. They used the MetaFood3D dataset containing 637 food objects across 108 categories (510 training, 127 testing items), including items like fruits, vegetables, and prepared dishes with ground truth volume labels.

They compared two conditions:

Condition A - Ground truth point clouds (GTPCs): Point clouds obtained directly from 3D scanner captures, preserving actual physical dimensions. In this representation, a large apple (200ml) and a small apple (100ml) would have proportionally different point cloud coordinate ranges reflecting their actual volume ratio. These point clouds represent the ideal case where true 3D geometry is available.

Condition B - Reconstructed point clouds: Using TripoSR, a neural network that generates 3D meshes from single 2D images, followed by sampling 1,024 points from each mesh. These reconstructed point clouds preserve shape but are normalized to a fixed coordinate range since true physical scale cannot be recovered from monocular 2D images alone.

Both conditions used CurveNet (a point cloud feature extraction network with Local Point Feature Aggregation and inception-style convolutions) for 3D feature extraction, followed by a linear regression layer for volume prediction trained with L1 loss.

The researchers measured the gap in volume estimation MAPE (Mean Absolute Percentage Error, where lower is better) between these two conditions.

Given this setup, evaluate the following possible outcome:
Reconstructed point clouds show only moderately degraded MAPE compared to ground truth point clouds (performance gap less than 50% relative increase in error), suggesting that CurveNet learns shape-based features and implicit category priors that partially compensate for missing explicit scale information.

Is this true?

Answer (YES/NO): NO